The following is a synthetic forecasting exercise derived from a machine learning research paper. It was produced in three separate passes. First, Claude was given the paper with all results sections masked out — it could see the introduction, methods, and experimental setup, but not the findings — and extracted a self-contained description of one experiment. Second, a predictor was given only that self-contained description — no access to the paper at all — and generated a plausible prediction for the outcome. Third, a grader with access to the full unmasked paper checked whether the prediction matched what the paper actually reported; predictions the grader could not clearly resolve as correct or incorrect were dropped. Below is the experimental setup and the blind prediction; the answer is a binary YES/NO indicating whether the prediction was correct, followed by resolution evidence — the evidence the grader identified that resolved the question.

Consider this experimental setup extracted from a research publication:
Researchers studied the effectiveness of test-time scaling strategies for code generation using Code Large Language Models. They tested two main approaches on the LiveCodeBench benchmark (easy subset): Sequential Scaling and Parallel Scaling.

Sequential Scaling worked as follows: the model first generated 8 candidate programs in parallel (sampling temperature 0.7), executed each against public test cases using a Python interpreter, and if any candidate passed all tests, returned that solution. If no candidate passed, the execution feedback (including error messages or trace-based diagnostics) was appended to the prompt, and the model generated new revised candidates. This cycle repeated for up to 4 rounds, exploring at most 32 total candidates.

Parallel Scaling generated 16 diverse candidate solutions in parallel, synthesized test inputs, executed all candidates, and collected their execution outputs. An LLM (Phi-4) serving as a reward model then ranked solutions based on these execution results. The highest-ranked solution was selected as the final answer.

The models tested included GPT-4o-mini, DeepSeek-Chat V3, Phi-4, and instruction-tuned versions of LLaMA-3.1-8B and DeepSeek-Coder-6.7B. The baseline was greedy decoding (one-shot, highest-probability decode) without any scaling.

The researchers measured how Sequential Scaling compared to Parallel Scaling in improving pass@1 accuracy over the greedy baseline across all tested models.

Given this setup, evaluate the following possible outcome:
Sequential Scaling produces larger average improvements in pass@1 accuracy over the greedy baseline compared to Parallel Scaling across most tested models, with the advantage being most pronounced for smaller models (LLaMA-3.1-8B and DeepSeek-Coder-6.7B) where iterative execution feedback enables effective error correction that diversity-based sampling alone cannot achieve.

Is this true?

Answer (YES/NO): YES